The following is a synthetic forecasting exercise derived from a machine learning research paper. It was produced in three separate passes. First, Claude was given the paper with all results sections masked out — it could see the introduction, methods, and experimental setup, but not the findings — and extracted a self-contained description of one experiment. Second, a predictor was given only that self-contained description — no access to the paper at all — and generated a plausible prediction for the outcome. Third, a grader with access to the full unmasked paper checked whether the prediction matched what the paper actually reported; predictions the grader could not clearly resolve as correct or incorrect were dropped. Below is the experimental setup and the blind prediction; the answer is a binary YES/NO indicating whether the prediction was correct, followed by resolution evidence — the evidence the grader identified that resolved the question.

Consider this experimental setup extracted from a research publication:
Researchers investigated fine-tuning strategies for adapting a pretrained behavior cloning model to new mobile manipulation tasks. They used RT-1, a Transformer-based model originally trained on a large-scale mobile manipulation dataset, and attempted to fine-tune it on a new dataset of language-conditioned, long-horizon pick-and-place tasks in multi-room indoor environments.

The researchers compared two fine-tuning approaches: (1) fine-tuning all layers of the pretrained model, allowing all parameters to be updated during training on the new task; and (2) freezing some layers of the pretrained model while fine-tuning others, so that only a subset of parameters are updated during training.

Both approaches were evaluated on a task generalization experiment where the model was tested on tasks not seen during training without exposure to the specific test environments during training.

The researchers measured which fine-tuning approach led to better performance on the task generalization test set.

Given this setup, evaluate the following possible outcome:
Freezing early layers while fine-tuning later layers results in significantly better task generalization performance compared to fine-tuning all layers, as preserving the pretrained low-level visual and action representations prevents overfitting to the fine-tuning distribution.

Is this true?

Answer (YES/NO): NO